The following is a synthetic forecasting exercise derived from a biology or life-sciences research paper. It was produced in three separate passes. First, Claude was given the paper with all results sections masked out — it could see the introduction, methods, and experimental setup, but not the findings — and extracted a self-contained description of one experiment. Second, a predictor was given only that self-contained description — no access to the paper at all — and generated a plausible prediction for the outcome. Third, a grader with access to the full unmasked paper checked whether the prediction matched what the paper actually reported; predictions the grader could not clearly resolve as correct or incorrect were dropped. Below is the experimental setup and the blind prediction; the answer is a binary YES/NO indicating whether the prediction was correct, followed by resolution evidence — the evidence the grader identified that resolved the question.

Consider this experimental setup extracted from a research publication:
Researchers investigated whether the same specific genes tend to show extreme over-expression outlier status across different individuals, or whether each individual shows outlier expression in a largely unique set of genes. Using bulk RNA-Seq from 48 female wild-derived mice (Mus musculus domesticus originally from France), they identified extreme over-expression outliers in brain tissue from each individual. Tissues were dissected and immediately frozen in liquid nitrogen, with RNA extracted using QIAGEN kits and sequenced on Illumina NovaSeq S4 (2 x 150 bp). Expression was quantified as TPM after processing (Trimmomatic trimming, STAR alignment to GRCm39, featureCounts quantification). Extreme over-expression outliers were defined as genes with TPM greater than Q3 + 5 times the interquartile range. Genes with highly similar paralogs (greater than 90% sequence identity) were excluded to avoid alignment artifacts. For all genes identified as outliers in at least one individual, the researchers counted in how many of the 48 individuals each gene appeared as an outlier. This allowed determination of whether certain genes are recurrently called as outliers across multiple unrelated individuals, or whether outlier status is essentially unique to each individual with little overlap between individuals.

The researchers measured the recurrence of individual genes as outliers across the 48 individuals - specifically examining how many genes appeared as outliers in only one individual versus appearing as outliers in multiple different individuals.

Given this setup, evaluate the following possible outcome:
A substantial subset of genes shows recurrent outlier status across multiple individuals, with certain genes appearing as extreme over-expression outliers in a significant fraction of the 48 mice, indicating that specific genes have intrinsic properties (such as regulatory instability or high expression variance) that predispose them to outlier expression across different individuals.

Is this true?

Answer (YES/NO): NO